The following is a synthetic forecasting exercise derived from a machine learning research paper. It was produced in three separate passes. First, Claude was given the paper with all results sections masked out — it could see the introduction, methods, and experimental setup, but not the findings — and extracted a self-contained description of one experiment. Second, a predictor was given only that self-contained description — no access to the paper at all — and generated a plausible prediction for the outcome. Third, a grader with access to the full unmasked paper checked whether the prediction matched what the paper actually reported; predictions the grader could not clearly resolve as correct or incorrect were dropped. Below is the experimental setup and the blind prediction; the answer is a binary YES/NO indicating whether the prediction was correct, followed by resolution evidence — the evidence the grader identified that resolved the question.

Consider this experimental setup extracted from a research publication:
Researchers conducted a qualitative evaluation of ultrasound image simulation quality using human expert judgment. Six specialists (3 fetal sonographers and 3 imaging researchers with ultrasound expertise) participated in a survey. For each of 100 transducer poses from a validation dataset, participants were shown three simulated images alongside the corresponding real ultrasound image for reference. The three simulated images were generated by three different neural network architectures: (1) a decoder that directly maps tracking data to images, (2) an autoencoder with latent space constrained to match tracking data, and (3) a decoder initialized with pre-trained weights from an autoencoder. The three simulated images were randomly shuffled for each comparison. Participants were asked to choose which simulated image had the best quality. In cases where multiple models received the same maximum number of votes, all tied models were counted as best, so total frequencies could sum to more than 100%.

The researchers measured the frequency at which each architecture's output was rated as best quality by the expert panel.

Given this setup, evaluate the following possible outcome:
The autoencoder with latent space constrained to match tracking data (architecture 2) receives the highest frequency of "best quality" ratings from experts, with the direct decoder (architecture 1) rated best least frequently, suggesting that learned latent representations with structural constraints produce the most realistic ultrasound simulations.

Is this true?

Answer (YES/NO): NO